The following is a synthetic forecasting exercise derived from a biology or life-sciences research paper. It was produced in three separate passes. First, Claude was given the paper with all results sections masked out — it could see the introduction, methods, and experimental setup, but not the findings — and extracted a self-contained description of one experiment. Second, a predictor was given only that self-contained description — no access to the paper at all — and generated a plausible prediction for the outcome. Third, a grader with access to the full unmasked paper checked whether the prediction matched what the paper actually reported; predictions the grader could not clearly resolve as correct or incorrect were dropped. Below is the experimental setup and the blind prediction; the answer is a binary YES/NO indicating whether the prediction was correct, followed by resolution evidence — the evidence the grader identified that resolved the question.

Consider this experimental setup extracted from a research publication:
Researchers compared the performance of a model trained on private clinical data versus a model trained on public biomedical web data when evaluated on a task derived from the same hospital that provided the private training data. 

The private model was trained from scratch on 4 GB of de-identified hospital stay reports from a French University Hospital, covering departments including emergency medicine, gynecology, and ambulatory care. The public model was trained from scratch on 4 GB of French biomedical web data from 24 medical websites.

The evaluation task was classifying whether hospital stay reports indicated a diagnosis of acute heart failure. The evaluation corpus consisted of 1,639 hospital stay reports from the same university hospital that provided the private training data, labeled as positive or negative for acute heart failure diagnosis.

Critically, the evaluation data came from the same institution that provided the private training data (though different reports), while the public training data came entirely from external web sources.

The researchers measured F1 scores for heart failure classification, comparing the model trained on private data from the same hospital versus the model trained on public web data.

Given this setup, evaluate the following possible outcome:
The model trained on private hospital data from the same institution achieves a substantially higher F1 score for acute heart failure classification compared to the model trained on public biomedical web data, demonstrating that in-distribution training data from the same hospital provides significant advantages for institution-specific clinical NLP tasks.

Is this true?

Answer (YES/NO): NO